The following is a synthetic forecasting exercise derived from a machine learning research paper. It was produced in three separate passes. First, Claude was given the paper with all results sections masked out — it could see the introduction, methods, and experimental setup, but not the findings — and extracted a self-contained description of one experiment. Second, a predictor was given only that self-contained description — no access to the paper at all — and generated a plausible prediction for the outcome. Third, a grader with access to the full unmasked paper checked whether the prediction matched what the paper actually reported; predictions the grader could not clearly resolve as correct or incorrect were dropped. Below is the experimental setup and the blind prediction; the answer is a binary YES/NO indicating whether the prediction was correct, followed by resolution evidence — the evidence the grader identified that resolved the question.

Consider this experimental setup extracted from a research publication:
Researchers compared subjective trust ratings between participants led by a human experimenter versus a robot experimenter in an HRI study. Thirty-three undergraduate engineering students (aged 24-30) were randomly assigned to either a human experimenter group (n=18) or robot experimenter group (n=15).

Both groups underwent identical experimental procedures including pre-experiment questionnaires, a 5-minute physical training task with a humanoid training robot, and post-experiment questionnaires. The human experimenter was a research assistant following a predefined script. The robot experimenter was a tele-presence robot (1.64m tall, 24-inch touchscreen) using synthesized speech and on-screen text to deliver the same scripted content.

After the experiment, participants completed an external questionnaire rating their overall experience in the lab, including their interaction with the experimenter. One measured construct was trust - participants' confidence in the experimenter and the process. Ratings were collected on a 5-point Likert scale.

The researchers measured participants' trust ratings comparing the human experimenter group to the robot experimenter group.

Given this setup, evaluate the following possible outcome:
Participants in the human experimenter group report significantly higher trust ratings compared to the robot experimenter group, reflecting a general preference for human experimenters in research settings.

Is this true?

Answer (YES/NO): NO